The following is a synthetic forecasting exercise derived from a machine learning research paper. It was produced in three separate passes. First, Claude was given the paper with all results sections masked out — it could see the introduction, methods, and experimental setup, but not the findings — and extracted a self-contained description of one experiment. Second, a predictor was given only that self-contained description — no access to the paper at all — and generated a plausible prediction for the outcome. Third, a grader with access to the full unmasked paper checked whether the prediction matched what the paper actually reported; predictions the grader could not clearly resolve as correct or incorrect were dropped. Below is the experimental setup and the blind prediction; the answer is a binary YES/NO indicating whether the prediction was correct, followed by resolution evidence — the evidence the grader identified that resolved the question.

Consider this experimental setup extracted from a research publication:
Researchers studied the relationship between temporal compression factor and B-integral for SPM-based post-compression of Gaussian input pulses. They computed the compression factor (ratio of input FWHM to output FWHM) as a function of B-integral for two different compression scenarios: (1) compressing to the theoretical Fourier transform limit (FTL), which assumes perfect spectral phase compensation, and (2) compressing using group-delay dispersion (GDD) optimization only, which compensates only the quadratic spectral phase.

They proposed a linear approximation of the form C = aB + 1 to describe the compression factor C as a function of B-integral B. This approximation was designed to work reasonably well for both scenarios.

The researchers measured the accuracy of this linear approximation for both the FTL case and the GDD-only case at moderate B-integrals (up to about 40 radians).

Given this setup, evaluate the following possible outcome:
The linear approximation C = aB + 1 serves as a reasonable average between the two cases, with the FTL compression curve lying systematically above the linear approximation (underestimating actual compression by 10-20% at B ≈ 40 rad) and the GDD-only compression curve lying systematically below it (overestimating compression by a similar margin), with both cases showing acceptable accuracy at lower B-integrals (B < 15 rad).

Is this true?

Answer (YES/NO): NO